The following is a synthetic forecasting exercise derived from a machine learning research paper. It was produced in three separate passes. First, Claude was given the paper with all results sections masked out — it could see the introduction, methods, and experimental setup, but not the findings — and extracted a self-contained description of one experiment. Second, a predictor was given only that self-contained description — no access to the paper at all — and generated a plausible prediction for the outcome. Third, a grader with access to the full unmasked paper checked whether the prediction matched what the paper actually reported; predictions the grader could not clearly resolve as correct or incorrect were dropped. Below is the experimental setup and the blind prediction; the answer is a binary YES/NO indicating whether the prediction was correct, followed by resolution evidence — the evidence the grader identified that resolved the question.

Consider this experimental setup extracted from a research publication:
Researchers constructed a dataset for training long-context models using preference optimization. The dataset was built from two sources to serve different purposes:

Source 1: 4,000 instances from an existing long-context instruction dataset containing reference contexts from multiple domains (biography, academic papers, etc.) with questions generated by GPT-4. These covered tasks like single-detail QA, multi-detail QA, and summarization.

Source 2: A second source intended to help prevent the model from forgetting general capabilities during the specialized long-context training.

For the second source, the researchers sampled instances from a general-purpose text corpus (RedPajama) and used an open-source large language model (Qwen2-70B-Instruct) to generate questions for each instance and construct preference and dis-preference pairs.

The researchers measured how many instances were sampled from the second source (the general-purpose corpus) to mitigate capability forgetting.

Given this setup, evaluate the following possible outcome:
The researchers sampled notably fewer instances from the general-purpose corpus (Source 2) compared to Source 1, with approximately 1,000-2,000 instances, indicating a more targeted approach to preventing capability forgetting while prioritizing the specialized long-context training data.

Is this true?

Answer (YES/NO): YES